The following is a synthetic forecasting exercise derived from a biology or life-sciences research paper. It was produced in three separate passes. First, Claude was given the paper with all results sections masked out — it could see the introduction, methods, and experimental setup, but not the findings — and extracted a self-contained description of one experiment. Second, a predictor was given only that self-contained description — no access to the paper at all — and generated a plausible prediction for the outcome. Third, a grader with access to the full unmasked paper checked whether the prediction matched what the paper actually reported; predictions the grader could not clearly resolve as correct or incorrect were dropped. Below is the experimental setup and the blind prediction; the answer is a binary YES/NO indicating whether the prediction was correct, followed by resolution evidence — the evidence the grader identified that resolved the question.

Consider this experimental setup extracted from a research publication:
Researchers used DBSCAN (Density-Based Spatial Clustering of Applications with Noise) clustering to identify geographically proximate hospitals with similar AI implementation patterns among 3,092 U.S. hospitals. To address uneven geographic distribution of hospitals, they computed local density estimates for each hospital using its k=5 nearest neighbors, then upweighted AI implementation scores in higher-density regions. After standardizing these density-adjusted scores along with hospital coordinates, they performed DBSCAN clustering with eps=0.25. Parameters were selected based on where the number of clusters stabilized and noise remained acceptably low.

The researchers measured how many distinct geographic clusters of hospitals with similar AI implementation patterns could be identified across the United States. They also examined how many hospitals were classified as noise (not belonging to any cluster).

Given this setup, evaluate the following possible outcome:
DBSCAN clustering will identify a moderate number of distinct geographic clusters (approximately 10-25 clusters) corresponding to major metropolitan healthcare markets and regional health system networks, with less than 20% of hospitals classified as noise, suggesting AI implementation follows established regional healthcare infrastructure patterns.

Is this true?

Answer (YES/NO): NO